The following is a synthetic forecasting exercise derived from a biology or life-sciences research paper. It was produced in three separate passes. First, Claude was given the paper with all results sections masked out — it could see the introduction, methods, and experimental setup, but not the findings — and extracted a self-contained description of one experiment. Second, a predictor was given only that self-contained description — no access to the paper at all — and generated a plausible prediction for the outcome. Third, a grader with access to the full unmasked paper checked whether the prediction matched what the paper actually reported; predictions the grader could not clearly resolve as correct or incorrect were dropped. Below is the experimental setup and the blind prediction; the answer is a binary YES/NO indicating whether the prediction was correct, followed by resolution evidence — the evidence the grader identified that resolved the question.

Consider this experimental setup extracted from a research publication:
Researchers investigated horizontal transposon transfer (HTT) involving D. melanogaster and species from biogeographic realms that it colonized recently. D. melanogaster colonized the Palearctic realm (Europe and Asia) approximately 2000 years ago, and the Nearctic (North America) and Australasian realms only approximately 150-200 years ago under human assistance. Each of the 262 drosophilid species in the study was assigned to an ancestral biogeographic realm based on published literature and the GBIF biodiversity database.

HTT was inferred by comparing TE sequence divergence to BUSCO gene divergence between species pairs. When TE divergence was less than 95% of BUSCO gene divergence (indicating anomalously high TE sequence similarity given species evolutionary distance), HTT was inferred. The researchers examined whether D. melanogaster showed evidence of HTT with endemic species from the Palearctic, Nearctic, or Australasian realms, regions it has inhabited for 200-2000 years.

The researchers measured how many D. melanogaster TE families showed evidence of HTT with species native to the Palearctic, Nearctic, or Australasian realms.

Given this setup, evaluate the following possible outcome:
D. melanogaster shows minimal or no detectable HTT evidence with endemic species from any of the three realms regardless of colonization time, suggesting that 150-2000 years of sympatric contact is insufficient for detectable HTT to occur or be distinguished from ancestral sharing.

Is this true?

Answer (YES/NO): YES